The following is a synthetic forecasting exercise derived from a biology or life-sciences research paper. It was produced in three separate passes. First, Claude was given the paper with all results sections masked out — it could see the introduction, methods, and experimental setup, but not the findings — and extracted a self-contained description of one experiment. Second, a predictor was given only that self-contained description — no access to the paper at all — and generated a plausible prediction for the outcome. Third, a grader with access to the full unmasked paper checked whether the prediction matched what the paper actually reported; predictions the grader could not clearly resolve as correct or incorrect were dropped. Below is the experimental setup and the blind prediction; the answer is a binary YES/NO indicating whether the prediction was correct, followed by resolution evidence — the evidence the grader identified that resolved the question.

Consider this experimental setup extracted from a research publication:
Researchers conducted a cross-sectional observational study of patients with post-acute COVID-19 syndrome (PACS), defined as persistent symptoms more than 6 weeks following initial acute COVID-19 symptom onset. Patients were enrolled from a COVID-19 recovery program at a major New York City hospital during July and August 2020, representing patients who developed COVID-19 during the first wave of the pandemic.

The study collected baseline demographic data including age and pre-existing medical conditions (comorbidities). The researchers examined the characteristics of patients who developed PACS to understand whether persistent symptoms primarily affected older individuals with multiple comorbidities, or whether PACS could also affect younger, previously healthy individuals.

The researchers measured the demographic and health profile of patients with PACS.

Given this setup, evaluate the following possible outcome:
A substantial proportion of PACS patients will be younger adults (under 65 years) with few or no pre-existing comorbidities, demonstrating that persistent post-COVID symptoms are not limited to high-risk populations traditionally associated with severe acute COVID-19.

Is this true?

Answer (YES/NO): YES